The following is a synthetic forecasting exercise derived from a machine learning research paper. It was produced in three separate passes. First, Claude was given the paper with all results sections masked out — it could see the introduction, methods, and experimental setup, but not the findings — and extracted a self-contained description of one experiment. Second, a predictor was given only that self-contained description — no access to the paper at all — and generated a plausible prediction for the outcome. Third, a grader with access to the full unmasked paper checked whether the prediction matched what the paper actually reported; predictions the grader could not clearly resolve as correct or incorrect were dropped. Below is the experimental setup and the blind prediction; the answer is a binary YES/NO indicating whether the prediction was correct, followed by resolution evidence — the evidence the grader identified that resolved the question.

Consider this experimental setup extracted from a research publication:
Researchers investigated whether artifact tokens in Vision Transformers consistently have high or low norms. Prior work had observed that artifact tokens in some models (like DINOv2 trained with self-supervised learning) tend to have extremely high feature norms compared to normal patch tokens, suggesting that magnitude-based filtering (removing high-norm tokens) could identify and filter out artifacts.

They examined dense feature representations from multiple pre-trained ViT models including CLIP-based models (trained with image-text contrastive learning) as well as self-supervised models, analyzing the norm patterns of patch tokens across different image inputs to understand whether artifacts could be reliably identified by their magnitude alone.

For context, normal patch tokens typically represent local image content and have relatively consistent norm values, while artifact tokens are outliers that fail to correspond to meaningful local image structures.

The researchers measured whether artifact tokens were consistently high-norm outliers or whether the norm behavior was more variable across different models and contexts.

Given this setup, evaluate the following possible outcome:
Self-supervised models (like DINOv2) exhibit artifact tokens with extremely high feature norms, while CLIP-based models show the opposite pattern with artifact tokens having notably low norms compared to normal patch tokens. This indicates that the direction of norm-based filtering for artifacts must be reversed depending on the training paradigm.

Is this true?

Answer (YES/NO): NO